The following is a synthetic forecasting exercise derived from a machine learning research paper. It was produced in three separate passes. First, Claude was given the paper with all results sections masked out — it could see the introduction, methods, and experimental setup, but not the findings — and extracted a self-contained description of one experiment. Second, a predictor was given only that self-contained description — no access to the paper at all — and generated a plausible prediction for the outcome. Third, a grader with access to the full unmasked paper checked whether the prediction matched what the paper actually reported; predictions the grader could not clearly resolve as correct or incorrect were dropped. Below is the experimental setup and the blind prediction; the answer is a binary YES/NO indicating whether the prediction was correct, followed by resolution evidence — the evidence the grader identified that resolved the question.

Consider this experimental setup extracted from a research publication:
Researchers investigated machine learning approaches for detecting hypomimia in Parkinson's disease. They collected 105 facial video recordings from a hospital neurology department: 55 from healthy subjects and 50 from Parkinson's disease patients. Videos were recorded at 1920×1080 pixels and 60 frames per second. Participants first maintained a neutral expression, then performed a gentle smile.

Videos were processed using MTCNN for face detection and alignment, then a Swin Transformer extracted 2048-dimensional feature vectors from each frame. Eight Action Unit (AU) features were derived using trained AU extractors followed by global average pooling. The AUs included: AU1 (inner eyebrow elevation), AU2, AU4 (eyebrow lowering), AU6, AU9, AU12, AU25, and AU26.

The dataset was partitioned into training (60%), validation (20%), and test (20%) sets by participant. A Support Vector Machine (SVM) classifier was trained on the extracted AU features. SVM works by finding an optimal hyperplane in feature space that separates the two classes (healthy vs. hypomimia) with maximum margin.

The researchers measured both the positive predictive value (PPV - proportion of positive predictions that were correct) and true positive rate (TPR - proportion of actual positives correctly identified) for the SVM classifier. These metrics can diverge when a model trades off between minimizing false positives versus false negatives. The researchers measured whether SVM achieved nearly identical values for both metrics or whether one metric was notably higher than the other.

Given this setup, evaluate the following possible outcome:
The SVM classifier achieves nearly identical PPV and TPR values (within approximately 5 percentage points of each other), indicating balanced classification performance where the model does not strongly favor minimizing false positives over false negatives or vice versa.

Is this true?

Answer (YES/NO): YES